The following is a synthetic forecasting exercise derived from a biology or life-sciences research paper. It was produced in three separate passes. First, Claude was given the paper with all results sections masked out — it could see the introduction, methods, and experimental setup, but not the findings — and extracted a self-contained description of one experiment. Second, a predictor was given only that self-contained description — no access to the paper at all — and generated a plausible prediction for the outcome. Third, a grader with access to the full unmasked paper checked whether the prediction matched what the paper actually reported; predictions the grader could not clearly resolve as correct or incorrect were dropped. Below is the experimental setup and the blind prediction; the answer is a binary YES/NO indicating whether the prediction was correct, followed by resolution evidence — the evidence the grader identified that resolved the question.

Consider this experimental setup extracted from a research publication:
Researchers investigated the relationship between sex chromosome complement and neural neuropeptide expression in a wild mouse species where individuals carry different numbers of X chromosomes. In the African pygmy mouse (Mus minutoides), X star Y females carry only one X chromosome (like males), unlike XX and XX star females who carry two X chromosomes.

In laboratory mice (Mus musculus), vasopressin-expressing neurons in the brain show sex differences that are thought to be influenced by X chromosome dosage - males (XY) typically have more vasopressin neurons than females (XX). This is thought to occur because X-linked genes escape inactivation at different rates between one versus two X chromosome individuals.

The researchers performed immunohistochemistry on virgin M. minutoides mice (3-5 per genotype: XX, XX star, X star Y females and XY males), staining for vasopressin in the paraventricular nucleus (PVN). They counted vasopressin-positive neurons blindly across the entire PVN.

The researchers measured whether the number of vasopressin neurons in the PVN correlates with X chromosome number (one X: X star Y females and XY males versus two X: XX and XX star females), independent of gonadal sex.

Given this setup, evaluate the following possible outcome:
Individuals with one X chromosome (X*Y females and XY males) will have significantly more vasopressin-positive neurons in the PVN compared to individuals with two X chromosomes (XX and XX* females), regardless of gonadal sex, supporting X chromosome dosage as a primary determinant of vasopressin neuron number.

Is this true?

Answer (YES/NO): NO